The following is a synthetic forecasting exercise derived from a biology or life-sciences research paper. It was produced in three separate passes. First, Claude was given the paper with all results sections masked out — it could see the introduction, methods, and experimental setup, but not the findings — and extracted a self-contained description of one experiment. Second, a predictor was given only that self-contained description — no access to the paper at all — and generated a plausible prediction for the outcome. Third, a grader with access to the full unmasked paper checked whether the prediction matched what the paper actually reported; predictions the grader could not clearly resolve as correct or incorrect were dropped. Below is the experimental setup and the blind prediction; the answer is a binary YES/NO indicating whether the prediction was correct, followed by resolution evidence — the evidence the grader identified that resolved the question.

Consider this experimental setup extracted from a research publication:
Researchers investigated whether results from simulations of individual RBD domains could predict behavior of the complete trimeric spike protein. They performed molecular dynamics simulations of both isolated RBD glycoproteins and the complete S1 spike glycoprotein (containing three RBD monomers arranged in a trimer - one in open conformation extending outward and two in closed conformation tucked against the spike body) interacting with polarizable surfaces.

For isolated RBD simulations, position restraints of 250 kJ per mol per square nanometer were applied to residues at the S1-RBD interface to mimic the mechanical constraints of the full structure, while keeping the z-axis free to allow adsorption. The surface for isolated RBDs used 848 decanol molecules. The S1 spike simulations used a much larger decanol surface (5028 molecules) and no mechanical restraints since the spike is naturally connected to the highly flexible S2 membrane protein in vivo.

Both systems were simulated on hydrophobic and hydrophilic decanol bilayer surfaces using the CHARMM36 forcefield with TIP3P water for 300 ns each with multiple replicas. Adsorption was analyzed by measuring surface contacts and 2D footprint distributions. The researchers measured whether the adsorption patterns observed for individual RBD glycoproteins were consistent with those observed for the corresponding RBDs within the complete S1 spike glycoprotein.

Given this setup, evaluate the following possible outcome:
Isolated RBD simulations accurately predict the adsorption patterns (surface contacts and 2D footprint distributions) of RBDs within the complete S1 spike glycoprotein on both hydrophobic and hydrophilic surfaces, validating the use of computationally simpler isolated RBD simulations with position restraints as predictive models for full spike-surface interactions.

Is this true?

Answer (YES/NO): YES